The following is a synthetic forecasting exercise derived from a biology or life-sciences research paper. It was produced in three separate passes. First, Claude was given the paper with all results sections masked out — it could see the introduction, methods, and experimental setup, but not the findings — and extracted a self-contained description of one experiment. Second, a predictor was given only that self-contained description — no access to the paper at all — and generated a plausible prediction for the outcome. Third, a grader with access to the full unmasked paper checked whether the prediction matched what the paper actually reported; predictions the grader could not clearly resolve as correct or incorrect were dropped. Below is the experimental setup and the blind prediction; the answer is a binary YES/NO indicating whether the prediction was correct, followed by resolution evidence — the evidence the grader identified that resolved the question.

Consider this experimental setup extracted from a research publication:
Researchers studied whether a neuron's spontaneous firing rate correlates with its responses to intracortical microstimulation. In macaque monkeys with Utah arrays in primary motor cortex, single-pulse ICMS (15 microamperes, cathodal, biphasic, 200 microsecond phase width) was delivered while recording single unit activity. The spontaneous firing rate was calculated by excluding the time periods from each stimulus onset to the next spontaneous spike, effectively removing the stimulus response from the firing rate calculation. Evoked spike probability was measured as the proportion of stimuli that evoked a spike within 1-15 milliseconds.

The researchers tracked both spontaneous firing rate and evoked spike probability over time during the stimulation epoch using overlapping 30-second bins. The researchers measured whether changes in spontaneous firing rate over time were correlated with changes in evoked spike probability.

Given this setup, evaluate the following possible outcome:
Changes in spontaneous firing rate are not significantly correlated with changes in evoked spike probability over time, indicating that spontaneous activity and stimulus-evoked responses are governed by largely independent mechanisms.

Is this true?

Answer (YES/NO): NO